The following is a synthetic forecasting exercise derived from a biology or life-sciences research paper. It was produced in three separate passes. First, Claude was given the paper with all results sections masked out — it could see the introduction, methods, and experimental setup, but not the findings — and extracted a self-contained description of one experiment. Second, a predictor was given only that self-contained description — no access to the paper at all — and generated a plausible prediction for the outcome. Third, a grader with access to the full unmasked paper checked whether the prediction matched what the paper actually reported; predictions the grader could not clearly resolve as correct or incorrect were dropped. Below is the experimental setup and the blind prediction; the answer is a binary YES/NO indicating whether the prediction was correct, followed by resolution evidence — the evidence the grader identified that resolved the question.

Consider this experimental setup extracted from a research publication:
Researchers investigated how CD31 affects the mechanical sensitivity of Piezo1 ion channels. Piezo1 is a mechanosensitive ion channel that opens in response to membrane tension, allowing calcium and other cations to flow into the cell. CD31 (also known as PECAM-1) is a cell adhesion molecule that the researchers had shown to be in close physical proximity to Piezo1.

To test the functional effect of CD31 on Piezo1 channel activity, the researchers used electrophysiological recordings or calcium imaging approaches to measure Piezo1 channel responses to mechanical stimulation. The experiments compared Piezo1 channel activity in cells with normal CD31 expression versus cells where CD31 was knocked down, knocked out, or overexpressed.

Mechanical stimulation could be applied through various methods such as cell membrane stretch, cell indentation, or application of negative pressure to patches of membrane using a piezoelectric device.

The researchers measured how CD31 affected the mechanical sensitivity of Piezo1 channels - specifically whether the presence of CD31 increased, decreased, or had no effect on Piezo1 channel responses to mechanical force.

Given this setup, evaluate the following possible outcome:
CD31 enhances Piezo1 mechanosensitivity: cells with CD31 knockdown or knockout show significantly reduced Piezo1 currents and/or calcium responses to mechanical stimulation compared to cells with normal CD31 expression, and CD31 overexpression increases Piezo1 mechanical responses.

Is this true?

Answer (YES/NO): NO